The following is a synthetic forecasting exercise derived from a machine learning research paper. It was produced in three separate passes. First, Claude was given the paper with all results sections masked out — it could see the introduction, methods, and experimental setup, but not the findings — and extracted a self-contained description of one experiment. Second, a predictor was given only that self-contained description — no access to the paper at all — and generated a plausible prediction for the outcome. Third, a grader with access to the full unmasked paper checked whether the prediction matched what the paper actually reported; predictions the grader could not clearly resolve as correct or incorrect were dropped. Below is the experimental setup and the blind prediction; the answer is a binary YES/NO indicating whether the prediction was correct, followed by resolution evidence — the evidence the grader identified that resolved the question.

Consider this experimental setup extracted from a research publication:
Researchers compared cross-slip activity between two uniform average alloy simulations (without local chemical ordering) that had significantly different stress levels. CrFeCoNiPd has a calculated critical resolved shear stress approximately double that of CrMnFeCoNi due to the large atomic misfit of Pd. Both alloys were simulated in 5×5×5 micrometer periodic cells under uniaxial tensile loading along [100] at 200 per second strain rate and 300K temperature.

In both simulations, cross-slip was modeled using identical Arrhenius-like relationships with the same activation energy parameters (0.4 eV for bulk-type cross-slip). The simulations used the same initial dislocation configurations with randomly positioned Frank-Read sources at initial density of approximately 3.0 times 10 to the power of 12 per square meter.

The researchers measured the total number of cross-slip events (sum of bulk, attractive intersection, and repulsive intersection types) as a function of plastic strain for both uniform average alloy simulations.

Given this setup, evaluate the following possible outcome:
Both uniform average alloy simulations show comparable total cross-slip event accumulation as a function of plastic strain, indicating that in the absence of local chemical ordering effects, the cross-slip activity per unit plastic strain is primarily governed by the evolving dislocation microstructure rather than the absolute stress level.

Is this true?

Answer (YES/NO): YES